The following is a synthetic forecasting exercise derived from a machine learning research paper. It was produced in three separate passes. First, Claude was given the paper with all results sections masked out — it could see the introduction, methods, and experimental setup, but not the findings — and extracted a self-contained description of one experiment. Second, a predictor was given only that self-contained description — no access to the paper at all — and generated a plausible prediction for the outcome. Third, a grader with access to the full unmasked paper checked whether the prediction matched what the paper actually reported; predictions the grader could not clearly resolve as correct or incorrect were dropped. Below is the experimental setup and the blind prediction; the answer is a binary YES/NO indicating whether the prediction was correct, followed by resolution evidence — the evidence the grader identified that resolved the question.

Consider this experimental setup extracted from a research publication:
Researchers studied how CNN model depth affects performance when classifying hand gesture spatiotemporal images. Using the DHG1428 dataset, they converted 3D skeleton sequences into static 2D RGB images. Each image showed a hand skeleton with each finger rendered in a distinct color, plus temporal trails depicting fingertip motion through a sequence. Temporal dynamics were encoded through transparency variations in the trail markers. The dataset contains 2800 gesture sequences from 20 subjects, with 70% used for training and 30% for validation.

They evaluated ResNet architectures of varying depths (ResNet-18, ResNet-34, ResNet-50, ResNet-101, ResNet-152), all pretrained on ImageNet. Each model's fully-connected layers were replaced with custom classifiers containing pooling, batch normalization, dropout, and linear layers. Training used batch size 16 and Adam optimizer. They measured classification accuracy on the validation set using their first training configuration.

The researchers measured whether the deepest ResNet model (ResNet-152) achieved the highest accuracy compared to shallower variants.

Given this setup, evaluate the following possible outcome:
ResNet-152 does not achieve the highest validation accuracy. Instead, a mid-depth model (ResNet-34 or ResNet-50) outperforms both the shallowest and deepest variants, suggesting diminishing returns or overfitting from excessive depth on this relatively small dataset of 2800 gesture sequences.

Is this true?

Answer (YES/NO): YES